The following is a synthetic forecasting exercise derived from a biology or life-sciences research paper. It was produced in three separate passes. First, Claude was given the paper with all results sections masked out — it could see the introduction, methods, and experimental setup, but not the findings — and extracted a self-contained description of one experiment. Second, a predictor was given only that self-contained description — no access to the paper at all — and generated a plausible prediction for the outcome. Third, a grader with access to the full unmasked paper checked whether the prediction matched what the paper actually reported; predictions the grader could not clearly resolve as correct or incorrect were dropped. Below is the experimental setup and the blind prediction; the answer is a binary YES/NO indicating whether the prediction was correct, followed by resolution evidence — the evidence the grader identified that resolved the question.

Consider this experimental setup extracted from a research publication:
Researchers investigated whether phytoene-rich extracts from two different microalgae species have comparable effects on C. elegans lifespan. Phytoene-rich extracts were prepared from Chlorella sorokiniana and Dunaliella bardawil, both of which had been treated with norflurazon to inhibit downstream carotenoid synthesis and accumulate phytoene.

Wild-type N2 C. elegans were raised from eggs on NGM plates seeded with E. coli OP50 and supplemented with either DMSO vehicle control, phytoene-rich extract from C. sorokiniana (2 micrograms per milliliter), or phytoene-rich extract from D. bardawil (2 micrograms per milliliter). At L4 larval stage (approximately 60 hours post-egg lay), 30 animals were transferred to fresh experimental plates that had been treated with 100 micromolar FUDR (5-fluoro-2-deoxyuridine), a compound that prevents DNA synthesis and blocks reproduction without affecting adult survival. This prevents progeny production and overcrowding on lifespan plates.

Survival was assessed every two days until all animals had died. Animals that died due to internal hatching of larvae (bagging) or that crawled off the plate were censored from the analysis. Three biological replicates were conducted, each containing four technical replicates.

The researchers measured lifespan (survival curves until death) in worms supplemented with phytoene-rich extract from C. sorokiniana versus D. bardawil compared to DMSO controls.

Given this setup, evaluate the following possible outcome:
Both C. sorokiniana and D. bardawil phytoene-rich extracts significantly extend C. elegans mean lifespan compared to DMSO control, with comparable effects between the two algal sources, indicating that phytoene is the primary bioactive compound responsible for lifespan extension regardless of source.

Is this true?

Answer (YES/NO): NO